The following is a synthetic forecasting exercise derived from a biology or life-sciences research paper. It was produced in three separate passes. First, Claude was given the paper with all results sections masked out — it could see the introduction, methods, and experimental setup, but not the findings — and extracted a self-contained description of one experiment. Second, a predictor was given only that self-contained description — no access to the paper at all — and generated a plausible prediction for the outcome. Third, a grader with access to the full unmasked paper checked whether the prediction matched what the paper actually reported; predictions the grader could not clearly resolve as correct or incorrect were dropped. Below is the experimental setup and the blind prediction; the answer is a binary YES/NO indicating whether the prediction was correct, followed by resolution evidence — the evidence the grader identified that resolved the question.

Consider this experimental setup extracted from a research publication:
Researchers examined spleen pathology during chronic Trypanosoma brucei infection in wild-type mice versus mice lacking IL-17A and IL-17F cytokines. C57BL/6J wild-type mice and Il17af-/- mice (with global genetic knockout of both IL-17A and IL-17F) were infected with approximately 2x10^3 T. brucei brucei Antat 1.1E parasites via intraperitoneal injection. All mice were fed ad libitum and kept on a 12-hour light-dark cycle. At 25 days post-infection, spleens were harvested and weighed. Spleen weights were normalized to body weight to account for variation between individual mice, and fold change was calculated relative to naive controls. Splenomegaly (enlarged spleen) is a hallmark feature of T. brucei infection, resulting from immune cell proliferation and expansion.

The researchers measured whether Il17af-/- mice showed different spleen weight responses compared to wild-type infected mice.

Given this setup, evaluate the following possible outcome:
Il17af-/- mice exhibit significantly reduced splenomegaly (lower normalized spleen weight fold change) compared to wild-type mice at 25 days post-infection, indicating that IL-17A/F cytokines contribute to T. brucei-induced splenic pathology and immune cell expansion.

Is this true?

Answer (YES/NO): NO